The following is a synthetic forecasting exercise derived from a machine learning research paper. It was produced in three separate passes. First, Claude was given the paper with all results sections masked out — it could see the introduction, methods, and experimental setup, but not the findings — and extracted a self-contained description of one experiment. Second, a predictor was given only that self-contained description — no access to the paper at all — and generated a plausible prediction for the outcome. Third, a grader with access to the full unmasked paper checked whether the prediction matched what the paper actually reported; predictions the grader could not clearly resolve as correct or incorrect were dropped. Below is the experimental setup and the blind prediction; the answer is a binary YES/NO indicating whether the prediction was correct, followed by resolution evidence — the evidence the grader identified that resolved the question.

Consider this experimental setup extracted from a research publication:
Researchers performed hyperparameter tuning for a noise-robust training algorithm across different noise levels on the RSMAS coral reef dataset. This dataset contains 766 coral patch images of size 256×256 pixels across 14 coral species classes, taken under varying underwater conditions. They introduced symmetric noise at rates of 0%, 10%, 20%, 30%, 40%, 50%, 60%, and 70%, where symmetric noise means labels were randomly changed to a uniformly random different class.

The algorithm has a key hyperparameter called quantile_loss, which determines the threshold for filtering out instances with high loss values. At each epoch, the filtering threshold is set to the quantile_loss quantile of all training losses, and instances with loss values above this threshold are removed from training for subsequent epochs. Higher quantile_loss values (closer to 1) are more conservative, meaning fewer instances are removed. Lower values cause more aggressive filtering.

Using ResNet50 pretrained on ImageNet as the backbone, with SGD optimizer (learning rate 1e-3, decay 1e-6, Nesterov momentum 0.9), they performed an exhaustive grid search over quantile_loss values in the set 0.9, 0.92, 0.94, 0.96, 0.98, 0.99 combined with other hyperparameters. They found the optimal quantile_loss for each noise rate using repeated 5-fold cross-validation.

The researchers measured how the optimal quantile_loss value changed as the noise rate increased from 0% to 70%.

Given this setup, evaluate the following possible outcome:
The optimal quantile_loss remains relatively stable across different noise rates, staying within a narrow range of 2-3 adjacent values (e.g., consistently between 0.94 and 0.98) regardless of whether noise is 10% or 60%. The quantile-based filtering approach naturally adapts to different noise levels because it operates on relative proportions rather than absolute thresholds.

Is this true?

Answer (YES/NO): NO